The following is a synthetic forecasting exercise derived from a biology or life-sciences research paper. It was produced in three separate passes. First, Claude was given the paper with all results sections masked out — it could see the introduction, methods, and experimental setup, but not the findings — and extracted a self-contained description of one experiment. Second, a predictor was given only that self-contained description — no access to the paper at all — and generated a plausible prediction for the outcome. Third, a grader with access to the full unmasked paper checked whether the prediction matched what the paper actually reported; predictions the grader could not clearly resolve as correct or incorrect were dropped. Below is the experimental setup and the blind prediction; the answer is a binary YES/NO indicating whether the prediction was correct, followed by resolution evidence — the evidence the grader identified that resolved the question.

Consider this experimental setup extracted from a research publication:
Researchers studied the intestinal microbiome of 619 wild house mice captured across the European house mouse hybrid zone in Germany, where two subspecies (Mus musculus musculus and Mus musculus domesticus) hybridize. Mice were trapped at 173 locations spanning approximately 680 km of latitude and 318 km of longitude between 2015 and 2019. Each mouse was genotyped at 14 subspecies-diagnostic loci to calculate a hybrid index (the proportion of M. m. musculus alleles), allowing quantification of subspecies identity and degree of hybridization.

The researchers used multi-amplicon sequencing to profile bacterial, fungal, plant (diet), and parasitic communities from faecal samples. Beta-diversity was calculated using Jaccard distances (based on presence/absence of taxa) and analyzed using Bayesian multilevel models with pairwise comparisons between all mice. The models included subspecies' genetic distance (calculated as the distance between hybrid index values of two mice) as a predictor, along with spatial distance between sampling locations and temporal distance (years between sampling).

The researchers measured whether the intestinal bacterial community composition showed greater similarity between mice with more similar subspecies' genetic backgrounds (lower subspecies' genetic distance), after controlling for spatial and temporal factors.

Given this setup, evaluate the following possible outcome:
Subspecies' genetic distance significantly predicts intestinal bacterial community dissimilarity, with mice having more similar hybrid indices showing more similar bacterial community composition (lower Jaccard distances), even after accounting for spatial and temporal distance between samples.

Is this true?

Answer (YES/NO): YES